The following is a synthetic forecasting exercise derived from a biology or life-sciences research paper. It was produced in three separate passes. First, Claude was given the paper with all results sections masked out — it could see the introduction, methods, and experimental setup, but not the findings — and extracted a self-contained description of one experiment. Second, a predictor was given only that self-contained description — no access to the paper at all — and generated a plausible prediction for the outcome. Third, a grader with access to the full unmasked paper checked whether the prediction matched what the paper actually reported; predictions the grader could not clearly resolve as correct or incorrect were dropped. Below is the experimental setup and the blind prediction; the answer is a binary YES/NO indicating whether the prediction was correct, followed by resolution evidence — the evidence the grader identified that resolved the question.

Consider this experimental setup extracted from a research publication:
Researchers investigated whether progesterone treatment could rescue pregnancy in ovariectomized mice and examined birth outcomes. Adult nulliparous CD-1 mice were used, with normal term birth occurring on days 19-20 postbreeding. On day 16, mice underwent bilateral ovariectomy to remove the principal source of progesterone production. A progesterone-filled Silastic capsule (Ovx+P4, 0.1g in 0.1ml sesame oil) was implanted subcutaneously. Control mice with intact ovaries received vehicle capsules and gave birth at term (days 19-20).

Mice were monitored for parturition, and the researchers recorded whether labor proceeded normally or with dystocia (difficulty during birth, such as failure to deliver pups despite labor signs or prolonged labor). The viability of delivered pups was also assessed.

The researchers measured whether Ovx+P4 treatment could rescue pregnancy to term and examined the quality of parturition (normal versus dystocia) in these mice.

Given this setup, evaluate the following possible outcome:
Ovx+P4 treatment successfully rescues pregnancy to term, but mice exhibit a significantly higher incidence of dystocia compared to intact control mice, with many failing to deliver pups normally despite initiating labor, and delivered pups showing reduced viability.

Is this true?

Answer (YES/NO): YES